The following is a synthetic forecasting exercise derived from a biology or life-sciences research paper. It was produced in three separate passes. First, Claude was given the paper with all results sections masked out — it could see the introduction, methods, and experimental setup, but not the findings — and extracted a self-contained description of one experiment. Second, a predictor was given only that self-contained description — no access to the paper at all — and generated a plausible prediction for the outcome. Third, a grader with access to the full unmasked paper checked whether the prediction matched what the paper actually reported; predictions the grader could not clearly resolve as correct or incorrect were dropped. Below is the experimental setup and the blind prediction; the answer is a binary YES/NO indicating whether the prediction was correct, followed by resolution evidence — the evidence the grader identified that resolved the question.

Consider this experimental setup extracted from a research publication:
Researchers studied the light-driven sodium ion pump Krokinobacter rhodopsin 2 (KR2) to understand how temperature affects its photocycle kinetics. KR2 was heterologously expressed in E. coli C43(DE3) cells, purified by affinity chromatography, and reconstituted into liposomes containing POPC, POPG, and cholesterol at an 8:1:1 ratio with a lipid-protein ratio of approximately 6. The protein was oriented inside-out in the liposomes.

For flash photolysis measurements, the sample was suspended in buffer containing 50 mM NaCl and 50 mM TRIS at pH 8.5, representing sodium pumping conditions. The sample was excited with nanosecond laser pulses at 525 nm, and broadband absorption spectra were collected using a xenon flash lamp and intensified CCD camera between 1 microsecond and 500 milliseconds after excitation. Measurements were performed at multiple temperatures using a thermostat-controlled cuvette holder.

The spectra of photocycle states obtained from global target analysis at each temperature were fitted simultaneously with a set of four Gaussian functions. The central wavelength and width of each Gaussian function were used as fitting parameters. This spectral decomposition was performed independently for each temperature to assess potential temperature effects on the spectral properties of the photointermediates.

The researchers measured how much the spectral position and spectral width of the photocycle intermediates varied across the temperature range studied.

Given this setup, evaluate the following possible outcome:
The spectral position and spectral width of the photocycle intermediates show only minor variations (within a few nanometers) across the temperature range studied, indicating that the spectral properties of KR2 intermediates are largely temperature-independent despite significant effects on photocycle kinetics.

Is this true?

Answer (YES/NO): YES